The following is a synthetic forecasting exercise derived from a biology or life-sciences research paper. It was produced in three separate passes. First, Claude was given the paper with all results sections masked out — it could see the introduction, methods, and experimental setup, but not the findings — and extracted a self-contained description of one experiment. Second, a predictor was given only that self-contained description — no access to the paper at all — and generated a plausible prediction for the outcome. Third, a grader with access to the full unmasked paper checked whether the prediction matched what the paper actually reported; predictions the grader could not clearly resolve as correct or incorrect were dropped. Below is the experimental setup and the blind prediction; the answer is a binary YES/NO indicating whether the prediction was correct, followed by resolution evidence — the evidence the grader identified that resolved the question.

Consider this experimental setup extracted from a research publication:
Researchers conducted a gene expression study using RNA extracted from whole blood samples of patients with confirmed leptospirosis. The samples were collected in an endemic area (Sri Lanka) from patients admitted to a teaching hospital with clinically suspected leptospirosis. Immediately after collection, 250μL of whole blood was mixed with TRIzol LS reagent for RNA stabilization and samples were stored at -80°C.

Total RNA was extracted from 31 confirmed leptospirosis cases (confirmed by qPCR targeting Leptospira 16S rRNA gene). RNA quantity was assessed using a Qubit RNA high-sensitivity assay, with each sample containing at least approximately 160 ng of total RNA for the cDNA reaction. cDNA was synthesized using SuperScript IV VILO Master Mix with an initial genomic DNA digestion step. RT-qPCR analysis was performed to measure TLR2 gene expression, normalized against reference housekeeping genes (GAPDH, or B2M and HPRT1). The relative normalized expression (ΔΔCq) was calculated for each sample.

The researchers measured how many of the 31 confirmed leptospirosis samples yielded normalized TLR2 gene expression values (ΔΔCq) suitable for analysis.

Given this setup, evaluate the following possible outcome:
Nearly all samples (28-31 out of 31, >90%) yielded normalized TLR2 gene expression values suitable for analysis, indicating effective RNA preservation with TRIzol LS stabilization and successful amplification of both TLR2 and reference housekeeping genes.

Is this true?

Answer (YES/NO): NO